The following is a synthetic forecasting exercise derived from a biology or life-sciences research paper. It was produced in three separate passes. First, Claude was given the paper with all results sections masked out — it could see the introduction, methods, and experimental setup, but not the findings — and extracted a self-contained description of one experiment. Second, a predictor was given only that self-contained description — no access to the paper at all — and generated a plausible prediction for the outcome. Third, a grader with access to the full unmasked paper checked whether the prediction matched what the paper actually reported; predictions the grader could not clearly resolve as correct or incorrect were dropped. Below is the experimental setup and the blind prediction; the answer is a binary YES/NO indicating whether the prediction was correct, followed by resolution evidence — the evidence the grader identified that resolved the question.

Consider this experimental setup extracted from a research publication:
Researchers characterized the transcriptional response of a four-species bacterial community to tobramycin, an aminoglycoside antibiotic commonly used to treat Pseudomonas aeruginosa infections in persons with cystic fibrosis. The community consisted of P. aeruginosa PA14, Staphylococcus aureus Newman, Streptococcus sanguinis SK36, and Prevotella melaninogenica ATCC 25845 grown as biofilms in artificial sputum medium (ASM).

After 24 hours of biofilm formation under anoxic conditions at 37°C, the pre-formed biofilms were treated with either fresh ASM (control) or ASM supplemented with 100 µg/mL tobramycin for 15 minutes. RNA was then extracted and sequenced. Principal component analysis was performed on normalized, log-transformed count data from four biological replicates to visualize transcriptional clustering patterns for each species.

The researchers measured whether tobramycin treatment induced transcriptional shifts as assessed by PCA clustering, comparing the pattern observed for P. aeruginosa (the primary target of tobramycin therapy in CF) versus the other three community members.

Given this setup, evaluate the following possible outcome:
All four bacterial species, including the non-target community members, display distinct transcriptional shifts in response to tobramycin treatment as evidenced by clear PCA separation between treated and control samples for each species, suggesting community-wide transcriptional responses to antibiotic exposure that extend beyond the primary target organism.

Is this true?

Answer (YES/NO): NO